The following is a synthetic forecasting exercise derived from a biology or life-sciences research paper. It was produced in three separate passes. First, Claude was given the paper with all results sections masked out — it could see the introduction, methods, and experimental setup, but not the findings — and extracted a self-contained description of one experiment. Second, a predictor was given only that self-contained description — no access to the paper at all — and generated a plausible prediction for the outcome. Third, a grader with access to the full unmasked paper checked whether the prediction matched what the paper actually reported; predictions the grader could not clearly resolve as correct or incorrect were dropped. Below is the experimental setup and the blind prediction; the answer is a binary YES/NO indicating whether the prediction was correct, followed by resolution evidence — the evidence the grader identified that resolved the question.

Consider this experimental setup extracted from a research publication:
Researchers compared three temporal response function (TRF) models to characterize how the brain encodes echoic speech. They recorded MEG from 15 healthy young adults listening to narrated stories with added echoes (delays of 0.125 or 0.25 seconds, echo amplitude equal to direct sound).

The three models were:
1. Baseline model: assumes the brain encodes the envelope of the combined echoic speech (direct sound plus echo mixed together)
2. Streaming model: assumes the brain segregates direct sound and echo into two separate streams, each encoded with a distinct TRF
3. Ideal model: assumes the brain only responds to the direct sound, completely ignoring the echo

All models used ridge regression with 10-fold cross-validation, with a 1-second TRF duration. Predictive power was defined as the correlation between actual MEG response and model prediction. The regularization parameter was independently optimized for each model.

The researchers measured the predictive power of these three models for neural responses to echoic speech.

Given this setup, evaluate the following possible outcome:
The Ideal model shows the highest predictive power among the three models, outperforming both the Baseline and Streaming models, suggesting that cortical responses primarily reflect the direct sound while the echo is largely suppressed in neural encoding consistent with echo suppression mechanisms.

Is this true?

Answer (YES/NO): NO